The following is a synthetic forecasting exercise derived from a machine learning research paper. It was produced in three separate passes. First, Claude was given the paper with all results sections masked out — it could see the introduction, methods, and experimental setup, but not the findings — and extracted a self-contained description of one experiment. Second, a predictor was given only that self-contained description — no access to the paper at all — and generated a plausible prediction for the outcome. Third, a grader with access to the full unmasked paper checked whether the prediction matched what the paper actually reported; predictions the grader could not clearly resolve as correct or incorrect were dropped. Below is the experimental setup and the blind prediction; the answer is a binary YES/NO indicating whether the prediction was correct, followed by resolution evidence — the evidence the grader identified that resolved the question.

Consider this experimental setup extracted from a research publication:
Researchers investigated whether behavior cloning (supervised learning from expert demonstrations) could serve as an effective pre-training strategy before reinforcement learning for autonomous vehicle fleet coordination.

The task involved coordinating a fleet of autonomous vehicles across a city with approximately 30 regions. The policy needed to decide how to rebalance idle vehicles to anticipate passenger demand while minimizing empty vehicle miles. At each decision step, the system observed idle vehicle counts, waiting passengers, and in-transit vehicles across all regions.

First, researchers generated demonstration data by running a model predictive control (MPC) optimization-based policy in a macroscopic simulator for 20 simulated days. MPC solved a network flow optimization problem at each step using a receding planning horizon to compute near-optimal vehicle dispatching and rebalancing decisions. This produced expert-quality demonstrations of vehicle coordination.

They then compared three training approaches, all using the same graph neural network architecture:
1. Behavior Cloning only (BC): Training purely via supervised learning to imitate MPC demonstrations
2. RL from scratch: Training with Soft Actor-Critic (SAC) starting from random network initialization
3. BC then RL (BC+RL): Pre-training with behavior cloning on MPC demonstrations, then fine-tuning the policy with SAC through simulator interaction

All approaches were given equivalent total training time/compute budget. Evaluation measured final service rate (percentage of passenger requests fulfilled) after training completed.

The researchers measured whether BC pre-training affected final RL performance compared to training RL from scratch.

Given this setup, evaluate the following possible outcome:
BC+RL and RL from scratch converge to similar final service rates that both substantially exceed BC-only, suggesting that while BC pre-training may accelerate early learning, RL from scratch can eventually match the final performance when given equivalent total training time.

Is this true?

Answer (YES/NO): YES